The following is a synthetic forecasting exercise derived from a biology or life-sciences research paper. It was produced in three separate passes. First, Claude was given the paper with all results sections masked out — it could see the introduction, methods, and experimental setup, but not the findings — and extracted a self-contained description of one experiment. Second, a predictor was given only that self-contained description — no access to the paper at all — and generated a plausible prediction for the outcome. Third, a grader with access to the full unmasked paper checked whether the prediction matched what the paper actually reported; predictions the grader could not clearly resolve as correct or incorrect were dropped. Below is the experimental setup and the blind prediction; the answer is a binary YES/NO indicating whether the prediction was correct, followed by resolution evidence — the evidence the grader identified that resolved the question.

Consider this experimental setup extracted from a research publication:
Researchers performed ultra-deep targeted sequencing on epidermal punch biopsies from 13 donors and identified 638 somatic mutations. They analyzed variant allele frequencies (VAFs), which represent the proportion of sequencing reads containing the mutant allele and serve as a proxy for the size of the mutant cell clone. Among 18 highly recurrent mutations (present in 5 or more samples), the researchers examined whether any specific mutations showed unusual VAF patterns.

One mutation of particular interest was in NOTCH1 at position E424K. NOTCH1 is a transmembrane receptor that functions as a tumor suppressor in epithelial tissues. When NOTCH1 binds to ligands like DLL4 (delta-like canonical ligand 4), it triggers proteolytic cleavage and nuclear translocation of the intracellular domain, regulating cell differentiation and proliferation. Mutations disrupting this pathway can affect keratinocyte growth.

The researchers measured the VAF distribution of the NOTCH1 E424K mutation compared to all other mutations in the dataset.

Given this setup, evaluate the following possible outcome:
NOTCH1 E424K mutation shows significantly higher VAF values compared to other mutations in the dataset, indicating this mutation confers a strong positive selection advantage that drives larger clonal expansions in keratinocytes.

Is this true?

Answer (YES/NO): YES